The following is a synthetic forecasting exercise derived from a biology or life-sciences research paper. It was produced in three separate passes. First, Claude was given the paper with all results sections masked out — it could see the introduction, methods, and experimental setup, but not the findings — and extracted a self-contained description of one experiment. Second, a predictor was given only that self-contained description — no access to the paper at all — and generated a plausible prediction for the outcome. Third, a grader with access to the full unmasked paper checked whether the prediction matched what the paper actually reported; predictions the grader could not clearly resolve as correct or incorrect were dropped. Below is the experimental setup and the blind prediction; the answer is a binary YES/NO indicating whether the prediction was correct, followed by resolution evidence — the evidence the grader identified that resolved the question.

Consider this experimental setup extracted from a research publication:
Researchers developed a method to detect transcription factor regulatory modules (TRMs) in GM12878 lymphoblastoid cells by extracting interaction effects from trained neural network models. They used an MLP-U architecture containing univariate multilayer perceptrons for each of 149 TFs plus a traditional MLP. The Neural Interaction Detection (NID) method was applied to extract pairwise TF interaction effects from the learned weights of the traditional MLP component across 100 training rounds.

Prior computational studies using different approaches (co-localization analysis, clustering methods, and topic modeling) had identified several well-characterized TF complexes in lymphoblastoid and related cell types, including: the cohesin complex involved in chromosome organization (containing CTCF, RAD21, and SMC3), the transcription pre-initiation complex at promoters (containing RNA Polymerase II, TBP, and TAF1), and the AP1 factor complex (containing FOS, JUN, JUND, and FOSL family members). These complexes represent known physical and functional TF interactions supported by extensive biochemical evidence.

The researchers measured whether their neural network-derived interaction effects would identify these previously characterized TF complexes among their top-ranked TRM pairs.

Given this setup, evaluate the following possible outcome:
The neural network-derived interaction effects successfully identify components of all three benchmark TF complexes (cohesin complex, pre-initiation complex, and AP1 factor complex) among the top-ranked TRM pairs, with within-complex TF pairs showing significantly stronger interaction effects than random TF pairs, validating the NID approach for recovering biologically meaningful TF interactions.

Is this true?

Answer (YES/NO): NO